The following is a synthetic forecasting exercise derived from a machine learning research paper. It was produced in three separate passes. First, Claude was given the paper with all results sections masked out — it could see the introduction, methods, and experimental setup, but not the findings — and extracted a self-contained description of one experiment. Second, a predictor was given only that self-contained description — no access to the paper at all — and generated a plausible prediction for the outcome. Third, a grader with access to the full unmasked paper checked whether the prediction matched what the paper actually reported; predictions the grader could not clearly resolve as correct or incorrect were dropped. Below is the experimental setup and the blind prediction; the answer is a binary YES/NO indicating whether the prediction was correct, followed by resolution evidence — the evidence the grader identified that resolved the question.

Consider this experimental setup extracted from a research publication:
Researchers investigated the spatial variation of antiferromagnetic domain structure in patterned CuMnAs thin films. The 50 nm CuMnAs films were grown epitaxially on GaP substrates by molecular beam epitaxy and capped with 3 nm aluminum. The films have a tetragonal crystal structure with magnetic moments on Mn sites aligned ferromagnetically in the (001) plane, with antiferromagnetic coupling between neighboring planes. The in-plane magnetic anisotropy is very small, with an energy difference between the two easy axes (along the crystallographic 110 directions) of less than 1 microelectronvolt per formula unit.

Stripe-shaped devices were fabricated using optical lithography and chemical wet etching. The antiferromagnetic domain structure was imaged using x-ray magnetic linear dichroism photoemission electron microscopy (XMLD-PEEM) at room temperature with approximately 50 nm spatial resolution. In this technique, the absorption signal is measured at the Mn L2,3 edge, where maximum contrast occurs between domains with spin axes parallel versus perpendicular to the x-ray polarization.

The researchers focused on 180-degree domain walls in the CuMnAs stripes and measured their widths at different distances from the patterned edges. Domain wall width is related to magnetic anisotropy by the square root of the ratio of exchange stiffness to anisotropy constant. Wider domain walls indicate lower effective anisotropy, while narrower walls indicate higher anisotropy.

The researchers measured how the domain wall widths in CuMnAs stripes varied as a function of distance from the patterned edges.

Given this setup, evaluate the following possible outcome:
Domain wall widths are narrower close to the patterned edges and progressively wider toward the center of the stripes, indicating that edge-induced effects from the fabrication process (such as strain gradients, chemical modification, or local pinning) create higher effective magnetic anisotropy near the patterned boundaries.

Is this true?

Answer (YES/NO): YES